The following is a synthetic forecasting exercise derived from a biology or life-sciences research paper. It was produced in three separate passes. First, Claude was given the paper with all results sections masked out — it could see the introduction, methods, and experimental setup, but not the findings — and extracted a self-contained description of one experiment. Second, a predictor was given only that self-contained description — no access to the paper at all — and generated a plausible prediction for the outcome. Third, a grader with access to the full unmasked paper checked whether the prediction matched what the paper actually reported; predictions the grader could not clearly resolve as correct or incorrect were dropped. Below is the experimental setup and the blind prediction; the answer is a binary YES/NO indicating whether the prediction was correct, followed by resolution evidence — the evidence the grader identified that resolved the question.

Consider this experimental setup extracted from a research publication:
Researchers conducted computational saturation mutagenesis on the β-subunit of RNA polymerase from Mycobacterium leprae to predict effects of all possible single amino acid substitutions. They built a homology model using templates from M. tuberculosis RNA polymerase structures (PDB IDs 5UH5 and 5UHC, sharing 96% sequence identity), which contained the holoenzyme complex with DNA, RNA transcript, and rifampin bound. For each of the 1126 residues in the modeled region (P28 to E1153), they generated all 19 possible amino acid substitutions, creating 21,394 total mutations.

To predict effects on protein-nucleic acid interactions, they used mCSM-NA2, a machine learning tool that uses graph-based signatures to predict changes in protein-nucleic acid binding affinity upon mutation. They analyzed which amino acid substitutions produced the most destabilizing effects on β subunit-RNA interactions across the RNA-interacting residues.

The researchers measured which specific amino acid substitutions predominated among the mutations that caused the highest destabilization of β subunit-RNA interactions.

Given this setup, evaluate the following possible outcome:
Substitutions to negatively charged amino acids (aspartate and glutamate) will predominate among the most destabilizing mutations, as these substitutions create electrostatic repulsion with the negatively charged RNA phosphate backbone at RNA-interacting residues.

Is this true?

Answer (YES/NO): YES